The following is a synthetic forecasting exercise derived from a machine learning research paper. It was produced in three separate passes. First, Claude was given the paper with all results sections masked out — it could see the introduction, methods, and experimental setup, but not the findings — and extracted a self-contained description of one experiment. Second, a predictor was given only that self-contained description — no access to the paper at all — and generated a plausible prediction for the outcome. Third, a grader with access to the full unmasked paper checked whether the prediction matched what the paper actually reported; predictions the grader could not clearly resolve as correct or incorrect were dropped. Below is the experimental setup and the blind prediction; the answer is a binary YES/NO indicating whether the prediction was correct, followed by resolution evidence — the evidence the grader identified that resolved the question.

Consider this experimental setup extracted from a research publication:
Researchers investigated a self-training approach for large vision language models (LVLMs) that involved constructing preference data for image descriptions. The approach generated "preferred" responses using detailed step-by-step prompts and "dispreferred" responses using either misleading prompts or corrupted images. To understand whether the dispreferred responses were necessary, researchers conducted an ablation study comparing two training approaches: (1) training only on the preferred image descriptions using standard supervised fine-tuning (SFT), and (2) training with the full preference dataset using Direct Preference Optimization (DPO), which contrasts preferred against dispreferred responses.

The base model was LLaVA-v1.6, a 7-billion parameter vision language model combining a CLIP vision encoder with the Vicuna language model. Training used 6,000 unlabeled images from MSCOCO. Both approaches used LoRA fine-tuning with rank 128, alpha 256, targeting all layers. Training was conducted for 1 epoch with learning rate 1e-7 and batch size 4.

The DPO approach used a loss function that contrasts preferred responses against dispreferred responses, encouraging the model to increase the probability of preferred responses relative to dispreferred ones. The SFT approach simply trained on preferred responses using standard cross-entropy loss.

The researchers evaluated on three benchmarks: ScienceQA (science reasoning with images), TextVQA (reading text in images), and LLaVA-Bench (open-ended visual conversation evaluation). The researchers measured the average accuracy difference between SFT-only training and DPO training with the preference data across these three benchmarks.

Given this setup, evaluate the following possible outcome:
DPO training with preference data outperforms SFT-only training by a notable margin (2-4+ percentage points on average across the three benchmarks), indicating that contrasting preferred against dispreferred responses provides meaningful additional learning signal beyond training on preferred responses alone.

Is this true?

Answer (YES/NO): YES